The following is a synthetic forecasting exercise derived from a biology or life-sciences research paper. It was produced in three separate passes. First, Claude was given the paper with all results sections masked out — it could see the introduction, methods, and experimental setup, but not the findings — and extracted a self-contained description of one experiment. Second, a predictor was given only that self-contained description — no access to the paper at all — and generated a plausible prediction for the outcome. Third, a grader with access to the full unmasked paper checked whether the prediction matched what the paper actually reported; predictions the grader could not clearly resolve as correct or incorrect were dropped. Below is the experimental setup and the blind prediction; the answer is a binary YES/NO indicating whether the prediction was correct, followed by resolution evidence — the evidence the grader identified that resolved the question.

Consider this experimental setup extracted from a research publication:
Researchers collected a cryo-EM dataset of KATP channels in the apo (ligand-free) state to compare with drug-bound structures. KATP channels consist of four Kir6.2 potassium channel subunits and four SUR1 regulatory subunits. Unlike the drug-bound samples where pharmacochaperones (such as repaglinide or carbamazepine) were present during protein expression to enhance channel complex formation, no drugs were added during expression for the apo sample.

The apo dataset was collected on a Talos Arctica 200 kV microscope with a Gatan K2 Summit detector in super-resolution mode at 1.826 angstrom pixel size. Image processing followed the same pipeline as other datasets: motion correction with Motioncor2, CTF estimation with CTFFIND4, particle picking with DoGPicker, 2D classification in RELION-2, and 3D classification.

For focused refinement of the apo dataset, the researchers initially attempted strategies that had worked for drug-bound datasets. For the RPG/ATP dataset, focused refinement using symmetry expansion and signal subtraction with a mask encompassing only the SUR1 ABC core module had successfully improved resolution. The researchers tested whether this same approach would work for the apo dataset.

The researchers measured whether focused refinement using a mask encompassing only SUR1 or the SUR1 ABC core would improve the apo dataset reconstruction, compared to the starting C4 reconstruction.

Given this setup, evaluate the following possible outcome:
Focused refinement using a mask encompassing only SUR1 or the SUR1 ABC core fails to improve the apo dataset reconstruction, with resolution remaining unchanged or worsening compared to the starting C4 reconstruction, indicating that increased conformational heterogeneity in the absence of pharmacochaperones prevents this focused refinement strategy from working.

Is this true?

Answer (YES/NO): YES